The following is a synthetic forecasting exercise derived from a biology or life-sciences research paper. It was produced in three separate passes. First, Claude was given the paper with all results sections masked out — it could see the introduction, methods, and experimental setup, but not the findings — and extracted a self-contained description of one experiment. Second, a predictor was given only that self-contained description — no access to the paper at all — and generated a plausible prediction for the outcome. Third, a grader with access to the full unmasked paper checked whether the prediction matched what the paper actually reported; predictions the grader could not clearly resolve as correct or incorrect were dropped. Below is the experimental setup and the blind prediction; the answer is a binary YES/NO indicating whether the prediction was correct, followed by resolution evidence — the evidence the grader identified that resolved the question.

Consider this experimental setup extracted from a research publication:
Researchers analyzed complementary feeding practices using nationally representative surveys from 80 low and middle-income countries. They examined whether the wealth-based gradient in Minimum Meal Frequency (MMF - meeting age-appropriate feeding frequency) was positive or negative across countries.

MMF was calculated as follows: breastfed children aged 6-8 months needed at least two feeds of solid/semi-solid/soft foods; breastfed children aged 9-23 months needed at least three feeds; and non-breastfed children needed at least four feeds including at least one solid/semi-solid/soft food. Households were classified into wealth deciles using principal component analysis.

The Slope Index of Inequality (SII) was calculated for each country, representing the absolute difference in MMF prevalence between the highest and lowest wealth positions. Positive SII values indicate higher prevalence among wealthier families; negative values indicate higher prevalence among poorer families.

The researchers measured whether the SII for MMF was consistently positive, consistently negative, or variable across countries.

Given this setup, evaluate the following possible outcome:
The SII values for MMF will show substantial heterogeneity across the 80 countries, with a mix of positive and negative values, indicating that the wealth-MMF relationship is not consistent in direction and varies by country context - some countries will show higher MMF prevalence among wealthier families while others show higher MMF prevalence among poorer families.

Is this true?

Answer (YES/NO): NO